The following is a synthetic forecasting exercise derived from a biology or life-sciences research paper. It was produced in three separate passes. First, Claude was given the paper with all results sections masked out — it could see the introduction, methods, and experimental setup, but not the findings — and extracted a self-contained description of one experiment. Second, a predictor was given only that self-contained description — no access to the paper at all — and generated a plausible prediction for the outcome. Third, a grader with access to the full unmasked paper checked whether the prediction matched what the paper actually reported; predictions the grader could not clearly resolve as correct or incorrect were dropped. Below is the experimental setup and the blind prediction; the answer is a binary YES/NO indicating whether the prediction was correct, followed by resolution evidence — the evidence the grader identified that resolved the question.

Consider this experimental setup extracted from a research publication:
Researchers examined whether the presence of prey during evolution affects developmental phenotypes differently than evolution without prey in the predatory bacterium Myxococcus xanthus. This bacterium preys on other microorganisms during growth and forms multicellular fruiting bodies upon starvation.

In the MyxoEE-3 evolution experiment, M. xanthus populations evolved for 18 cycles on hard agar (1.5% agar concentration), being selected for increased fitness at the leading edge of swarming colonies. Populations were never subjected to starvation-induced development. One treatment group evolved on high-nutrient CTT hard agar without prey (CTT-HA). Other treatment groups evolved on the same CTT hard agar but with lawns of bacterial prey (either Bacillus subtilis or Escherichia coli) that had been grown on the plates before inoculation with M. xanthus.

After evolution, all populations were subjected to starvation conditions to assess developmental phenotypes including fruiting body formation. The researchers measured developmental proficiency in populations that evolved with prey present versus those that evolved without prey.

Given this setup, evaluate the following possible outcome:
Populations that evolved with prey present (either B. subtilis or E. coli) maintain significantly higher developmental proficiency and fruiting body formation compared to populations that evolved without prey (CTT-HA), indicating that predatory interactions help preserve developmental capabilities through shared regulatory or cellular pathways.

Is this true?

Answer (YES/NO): NO